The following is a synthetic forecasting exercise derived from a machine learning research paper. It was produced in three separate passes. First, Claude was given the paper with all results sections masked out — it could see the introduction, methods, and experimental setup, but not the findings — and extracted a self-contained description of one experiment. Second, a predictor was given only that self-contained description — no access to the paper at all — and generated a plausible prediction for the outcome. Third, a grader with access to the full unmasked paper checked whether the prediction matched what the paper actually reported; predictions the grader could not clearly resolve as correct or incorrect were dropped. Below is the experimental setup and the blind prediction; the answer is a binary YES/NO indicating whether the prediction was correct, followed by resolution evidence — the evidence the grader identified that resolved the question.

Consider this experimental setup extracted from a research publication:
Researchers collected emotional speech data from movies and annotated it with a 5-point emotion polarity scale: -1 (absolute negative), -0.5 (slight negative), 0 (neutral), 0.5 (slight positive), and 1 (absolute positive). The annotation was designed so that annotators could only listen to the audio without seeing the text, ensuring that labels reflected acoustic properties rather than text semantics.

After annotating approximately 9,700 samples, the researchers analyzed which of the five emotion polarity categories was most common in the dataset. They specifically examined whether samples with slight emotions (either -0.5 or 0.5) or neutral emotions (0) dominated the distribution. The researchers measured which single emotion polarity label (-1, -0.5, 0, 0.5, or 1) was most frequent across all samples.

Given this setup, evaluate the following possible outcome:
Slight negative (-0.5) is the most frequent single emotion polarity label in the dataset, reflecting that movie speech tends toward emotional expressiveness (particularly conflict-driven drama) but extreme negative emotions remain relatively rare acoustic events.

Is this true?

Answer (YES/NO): YES